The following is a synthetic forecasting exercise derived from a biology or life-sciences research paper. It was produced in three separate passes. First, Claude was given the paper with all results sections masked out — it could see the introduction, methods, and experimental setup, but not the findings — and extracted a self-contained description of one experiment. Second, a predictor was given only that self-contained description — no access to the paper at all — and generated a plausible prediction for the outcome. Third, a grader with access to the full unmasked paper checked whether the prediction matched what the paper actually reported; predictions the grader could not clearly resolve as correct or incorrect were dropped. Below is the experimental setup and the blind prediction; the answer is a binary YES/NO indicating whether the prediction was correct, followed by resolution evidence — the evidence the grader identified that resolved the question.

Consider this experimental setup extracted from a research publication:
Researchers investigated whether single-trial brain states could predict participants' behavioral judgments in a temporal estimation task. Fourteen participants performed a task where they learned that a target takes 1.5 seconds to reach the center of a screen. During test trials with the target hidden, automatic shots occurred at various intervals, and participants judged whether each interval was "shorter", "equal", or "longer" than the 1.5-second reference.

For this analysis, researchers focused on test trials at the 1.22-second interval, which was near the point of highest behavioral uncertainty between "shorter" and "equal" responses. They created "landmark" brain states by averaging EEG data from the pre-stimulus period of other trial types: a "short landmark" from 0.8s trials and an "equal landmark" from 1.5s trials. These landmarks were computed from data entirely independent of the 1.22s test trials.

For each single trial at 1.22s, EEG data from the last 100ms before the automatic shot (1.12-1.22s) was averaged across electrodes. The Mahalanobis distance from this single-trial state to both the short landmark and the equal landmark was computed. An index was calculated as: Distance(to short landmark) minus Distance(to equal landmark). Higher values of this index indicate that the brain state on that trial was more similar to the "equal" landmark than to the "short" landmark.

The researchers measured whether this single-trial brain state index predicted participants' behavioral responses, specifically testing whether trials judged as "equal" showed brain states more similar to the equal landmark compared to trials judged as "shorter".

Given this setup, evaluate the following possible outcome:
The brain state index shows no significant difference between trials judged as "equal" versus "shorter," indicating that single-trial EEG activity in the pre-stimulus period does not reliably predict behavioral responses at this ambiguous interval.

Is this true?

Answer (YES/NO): NO